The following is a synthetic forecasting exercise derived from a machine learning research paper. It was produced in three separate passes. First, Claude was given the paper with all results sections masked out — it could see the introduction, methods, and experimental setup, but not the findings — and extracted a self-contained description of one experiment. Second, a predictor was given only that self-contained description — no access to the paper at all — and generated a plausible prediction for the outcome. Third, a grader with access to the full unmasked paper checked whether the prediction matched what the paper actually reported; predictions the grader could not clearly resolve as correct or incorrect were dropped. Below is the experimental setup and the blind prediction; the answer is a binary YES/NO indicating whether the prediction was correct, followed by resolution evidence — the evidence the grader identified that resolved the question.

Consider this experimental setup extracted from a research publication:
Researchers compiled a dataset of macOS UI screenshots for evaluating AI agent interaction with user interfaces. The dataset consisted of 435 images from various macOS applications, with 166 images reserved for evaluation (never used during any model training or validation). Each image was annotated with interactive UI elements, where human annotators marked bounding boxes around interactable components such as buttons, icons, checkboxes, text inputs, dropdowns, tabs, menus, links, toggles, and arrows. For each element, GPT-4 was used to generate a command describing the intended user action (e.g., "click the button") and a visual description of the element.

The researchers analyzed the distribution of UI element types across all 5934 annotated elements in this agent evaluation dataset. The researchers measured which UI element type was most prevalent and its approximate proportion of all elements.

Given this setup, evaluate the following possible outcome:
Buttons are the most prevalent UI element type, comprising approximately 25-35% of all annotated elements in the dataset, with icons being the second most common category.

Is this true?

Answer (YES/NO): NO